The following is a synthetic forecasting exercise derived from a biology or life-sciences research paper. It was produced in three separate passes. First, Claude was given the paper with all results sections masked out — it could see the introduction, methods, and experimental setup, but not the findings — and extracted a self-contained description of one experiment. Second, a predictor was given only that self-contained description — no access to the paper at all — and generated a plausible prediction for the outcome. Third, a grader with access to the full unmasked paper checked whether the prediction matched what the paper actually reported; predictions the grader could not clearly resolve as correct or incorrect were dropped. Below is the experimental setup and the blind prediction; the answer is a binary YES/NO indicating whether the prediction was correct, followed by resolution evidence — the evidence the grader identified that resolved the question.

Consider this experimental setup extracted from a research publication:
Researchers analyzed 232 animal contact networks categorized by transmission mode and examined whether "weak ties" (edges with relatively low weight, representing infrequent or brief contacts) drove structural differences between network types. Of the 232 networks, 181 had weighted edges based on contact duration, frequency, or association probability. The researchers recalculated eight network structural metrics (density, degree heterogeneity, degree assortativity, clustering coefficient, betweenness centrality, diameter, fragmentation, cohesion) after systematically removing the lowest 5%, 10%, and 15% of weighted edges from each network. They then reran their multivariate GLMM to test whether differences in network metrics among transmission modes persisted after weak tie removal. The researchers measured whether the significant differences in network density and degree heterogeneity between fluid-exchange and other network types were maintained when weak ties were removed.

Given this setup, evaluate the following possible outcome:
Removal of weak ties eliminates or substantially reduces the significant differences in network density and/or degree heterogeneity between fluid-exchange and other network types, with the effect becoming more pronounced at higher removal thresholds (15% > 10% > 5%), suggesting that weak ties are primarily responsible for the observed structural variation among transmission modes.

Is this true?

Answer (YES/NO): NO